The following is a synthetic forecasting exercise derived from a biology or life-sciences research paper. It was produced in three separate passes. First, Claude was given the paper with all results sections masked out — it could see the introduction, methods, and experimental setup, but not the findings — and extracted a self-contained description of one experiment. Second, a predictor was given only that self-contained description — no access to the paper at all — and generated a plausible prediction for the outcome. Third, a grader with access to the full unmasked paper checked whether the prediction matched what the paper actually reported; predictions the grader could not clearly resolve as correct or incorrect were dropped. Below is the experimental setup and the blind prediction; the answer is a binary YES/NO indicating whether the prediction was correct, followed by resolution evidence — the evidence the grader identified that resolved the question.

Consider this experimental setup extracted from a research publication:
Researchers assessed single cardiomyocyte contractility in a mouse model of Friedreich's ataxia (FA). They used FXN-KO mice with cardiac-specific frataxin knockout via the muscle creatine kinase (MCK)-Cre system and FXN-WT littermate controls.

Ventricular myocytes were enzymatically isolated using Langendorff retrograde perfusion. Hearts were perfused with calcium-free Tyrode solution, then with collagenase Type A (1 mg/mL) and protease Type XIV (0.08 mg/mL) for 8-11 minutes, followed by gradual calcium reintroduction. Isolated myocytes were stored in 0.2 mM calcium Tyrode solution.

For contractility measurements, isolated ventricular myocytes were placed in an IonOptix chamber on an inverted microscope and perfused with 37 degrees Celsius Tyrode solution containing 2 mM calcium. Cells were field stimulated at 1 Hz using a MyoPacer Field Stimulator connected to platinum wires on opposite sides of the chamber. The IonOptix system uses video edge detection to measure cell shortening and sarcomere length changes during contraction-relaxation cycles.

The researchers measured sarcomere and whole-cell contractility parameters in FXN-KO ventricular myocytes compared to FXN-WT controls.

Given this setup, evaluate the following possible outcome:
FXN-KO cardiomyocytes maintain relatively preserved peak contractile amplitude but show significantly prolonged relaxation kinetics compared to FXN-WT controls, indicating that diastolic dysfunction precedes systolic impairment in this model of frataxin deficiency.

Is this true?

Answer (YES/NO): NO